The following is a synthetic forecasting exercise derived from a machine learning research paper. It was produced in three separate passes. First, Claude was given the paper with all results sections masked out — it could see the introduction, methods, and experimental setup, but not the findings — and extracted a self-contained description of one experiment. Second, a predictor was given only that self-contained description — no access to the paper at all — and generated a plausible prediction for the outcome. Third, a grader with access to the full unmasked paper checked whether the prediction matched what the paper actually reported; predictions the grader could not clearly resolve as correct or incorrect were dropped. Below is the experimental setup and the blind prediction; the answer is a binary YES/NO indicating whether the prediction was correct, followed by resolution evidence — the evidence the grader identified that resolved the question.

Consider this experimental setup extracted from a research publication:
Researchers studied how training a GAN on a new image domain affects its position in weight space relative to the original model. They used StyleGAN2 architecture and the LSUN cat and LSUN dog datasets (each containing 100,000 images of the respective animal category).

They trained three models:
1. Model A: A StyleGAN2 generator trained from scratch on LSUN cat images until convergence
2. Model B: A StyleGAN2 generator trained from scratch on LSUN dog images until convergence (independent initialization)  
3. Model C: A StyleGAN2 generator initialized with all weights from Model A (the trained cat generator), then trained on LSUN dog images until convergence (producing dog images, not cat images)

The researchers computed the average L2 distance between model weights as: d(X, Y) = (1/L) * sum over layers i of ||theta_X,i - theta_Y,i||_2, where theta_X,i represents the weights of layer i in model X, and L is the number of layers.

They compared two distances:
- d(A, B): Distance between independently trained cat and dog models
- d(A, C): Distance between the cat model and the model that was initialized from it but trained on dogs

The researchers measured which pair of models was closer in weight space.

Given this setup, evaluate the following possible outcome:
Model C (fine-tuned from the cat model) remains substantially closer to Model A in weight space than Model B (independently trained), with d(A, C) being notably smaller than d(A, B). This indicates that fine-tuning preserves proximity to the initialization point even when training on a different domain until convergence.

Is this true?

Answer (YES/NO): YES